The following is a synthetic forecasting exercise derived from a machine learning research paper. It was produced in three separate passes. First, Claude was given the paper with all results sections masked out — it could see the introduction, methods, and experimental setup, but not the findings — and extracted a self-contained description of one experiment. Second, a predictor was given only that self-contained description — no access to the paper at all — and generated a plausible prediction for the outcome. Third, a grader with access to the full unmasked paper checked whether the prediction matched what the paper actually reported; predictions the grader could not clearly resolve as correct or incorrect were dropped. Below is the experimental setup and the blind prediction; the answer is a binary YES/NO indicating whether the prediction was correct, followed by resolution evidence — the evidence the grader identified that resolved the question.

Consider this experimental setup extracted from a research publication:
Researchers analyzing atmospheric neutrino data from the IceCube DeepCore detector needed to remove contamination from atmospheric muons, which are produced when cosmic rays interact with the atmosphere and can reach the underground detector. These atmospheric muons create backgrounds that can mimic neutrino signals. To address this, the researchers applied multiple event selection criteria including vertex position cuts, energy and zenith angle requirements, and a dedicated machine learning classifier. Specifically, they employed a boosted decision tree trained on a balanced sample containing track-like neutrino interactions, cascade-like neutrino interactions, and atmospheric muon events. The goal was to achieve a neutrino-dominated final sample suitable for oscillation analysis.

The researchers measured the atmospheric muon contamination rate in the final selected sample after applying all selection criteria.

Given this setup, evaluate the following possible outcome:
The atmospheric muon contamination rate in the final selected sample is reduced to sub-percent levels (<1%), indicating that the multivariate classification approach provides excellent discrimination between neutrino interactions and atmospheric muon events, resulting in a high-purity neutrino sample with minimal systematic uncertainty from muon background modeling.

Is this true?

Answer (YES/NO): YES